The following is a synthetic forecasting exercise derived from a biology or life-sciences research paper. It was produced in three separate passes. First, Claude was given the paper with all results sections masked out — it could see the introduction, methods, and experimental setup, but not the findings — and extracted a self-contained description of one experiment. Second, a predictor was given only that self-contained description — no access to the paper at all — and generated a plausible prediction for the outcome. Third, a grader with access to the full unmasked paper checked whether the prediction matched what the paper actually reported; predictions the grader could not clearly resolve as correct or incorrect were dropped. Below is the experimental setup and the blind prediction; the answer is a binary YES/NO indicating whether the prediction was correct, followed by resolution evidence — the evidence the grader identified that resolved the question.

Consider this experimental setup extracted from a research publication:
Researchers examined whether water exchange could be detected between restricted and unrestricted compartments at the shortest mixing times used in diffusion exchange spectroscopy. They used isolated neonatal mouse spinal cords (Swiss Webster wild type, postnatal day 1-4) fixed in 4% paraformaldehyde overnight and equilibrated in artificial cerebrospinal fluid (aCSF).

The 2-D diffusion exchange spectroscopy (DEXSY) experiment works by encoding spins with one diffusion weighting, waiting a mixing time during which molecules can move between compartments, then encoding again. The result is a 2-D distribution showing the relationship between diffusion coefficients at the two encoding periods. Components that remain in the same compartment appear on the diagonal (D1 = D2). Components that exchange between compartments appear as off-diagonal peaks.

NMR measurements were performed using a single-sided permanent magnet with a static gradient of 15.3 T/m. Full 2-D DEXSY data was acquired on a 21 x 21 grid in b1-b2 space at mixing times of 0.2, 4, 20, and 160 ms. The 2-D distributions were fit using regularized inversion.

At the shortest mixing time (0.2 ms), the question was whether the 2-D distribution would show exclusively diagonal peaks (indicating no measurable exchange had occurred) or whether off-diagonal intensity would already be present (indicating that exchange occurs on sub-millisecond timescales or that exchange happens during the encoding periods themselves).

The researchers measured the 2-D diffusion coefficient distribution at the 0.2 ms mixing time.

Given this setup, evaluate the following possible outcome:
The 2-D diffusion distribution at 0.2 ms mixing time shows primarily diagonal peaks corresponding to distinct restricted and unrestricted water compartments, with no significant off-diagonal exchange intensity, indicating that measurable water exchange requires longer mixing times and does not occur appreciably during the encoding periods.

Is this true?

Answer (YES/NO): NO